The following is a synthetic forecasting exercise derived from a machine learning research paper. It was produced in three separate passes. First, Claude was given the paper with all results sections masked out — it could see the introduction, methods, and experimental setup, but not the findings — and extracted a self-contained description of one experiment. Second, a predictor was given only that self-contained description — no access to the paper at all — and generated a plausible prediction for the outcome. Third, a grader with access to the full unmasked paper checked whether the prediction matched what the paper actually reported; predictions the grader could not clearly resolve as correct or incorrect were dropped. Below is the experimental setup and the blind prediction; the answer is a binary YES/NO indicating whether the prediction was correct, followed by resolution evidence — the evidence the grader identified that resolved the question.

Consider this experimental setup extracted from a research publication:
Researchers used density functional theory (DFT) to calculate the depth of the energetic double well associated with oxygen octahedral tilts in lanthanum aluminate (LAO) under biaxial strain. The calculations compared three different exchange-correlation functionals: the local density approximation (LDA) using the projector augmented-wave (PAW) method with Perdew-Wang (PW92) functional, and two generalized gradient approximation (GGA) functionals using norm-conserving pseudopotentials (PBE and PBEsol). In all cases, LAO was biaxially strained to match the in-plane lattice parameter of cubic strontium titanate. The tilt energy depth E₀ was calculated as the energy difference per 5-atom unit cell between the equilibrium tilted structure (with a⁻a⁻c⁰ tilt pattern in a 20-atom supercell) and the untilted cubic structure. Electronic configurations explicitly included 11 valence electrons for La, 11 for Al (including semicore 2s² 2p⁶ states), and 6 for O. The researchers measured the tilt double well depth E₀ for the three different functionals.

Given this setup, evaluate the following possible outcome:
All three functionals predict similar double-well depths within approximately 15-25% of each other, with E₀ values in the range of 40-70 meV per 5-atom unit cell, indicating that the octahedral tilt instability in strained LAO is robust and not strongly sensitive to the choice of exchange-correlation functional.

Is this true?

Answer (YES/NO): NO